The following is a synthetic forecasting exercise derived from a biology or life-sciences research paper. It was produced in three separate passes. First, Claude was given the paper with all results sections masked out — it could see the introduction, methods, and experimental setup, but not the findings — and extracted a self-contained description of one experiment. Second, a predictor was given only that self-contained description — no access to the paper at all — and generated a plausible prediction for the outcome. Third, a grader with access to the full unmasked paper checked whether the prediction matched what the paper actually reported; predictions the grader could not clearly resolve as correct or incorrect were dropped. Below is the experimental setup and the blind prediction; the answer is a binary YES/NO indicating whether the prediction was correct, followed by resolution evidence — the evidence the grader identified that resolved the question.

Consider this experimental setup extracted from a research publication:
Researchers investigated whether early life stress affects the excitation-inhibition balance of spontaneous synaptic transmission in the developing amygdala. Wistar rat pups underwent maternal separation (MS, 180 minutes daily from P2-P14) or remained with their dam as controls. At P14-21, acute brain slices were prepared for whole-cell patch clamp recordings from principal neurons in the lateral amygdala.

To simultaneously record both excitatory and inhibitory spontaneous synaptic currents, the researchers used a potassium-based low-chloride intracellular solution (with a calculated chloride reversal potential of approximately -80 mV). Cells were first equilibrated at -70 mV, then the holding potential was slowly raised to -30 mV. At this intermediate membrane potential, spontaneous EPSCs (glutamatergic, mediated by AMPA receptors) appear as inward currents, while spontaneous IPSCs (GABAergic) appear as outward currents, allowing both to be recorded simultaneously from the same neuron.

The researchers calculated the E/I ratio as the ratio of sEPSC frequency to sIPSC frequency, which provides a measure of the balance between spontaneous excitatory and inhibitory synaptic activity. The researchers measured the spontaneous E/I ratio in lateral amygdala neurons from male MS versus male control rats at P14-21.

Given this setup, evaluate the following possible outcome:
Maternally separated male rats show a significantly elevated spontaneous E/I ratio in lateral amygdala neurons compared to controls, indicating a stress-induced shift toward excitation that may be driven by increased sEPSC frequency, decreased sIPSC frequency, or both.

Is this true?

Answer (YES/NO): NO